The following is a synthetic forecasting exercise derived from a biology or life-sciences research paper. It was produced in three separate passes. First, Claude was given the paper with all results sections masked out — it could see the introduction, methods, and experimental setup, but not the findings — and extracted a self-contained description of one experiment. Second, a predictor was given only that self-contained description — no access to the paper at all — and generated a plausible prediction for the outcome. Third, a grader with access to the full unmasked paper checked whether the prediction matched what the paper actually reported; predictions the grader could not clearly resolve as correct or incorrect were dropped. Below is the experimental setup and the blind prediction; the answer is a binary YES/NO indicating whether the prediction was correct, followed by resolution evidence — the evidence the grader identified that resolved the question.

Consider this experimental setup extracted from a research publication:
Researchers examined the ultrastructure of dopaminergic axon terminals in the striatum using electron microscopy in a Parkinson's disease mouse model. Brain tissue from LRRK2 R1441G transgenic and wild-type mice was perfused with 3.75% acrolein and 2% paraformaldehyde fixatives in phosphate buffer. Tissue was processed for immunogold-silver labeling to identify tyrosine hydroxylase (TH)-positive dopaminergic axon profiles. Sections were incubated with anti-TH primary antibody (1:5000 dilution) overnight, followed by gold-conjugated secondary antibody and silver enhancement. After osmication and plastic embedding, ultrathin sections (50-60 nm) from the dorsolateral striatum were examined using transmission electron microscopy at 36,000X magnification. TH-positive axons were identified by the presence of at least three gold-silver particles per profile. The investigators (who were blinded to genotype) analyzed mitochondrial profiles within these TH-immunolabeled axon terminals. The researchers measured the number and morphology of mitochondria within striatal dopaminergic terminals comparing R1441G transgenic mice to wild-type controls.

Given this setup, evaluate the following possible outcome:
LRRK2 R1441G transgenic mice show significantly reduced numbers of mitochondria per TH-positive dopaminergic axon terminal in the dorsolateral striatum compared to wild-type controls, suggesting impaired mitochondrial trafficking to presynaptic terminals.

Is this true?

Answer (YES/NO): NO